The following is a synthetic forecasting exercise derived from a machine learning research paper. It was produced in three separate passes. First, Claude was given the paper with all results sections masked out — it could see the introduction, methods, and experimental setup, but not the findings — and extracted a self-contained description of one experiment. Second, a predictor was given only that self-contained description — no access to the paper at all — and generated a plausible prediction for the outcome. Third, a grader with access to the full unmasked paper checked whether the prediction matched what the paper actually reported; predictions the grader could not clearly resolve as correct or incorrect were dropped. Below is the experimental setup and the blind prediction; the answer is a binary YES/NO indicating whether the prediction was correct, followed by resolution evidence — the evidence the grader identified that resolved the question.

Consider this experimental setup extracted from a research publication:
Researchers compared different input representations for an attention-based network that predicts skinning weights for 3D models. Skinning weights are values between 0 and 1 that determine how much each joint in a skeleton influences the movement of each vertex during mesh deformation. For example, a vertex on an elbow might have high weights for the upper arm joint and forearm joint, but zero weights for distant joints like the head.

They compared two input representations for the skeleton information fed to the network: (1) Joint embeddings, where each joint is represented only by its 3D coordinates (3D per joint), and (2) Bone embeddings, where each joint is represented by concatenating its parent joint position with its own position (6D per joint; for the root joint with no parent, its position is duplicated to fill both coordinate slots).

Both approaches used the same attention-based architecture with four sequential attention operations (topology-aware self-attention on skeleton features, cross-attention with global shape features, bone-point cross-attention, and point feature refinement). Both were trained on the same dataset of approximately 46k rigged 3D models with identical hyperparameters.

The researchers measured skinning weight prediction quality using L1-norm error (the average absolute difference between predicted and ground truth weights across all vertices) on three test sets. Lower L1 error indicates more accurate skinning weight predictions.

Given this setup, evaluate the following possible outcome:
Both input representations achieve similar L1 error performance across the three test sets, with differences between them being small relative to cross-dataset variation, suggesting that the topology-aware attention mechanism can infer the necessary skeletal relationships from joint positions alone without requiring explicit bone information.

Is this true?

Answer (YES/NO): NO